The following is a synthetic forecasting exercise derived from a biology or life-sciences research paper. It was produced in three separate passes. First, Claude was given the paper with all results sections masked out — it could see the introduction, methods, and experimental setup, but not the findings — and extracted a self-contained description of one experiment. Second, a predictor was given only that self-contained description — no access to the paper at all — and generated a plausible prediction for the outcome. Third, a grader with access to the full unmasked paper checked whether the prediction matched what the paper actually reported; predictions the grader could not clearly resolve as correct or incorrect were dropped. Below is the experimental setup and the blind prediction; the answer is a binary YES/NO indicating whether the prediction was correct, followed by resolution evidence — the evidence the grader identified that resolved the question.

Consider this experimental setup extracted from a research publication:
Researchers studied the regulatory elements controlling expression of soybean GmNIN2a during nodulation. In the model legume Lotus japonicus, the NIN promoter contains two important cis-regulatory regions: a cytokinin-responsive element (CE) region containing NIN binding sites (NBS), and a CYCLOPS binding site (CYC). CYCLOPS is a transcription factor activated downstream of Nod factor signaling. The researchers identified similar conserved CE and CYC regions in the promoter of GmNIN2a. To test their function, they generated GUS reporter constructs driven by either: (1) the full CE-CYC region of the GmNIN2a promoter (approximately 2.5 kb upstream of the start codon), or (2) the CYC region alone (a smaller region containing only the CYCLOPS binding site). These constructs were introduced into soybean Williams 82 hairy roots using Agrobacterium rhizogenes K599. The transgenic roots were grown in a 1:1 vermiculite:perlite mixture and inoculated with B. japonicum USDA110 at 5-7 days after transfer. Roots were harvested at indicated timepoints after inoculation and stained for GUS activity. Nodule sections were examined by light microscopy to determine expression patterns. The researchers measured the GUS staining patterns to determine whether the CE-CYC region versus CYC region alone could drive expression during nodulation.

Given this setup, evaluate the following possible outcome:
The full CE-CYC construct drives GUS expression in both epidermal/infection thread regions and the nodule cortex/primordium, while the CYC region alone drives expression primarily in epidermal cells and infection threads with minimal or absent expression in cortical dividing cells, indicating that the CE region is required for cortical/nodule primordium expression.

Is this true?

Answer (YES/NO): YES